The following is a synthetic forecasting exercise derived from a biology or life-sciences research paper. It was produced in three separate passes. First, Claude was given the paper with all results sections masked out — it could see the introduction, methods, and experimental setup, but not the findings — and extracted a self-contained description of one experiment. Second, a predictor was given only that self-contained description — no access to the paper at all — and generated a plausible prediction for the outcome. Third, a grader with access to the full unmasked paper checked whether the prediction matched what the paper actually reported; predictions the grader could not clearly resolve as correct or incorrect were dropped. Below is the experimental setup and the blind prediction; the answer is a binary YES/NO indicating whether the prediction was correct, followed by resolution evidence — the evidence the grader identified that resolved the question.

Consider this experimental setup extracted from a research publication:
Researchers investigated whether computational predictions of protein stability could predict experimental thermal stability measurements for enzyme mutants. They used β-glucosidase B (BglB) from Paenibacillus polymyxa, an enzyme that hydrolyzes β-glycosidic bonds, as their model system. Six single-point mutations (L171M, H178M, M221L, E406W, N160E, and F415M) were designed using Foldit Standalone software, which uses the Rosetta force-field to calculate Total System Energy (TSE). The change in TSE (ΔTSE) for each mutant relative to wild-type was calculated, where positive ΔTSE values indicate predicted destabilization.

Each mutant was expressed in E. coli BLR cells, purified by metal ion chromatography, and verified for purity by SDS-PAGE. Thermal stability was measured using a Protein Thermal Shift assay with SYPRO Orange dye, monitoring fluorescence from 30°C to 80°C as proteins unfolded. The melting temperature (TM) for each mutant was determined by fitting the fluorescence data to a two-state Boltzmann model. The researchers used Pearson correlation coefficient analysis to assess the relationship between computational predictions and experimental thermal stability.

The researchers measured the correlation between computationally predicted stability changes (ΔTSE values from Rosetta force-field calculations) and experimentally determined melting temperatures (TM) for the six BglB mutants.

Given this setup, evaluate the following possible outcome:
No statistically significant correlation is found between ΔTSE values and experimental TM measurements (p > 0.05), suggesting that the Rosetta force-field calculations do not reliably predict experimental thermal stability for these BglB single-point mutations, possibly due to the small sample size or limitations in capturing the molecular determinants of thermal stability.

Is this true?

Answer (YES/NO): NO